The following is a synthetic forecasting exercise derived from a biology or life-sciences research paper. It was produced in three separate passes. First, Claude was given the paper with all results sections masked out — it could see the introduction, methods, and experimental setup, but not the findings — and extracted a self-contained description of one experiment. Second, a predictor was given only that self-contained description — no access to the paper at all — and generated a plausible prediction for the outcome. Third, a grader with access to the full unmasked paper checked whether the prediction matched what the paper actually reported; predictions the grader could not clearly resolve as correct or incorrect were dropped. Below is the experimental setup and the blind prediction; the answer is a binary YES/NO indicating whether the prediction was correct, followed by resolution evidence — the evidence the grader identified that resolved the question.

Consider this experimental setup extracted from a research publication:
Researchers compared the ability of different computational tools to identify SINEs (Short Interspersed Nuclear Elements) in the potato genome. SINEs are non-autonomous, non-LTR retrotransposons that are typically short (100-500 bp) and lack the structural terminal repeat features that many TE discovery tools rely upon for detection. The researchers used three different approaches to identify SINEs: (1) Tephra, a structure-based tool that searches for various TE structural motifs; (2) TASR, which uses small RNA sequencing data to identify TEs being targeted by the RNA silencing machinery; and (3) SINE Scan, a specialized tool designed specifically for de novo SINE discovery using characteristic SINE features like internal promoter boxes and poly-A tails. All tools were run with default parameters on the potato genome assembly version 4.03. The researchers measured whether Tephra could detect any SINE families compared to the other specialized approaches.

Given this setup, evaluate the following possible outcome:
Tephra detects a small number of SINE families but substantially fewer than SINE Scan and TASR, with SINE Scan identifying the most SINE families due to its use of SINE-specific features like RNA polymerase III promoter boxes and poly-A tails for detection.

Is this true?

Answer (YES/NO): NO